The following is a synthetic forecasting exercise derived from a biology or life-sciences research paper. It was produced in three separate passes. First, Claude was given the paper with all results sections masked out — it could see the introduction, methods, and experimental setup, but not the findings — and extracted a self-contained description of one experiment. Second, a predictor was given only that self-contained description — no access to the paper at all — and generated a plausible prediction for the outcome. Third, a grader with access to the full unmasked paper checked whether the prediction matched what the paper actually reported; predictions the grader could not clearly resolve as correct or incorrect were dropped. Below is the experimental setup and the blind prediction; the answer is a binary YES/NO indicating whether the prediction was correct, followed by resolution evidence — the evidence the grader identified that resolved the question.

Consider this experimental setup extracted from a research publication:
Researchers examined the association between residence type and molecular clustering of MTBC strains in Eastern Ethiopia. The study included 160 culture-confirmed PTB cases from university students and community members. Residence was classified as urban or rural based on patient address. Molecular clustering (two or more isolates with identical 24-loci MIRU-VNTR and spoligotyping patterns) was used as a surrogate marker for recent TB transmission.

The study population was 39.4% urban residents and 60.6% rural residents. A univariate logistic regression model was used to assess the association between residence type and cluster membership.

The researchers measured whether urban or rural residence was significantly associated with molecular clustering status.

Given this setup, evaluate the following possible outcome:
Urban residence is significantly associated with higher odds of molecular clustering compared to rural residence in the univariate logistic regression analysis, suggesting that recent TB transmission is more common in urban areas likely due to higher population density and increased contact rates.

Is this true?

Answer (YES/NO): YES